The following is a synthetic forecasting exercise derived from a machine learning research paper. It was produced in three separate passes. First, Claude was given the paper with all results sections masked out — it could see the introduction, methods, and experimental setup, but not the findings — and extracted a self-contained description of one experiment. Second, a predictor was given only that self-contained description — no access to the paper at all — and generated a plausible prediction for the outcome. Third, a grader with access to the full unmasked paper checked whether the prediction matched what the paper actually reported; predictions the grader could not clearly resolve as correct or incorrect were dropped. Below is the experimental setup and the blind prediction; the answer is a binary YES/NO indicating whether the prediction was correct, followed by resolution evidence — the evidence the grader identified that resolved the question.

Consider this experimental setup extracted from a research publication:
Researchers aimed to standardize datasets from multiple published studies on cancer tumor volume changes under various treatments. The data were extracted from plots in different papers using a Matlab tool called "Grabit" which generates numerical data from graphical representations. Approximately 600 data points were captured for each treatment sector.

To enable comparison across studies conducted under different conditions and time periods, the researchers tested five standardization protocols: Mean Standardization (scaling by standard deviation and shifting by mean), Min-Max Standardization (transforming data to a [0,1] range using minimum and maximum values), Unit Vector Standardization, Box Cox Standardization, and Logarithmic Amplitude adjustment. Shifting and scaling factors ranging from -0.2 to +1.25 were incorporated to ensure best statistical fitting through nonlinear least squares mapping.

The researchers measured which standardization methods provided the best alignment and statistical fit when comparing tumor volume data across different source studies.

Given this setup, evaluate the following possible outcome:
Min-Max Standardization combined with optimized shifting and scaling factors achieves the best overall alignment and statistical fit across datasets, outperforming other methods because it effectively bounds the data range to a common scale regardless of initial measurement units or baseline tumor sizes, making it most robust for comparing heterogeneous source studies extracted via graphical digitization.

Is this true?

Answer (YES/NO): NO